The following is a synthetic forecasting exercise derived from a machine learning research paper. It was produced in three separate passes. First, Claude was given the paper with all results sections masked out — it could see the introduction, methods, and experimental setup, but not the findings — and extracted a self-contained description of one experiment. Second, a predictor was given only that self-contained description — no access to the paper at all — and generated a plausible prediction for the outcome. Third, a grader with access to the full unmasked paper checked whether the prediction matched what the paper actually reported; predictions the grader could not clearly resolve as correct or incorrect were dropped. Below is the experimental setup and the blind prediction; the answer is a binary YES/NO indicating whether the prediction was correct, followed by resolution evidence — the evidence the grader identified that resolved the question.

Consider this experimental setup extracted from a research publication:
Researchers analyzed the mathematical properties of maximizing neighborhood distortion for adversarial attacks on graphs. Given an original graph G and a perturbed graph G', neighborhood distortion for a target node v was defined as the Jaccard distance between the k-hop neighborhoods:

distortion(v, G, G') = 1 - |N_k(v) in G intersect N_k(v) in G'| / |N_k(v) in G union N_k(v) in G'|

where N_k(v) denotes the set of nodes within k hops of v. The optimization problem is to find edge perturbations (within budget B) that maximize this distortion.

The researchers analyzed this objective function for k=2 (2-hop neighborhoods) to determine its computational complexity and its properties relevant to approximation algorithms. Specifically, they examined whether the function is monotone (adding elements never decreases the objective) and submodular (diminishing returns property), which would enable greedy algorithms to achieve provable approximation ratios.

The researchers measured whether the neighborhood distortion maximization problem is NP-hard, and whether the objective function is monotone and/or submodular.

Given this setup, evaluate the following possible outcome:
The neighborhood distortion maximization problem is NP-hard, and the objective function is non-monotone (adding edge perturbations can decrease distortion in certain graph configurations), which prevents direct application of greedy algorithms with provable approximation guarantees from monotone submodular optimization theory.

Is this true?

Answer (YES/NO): YES